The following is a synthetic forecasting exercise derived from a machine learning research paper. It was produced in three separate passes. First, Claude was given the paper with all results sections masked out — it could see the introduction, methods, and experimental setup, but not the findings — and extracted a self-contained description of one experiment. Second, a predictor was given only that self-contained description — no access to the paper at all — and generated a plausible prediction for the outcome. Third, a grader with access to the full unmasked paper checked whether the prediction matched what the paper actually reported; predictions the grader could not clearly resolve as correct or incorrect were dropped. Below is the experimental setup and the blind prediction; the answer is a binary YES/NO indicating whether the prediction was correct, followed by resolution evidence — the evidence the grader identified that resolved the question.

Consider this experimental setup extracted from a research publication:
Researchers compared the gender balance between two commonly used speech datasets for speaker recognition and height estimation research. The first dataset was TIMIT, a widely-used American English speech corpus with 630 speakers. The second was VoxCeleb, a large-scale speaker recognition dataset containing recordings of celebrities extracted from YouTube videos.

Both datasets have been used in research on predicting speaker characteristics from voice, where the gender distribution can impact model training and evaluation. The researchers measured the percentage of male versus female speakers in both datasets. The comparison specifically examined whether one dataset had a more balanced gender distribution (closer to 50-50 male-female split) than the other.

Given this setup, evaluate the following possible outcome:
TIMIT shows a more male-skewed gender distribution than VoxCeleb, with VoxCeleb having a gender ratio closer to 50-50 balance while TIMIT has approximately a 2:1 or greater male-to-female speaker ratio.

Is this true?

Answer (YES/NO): YES